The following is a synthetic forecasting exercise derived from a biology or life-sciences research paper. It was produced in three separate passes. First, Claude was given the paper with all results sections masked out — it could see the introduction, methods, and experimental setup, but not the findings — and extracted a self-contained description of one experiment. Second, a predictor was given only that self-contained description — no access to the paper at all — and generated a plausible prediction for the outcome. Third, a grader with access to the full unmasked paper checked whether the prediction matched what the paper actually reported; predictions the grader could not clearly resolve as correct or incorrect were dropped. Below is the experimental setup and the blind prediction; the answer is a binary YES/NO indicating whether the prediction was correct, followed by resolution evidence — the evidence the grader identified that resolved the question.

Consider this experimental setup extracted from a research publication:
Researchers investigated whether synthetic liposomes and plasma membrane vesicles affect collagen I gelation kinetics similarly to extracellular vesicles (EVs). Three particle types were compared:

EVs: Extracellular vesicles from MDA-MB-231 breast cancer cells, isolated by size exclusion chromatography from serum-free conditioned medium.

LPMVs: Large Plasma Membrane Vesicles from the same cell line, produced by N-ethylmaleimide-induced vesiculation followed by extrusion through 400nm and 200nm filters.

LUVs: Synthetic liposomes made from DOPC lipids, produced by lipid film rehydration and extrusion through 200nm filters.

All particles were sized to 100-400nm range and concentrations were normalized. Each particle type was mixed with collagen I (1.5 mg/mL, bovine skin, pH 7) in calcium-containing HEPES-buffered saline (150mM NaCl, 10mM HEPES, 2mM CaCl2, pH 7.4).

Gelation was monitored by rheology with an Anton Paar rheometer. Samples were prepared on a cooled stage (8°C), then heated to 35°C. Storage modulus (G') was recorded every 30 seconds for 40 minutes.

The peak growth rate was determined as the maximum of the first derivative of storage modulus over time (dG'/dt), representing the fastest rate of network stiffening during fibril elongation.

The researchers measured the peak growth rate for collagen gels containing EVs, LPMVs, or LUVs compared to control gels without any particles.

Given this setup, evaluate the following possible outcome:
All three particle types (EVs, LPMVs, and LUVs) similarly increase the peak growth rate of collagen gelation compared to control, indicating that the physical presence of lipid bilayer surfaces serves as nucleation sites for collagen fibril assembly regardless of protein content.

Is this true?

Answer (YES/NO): NO